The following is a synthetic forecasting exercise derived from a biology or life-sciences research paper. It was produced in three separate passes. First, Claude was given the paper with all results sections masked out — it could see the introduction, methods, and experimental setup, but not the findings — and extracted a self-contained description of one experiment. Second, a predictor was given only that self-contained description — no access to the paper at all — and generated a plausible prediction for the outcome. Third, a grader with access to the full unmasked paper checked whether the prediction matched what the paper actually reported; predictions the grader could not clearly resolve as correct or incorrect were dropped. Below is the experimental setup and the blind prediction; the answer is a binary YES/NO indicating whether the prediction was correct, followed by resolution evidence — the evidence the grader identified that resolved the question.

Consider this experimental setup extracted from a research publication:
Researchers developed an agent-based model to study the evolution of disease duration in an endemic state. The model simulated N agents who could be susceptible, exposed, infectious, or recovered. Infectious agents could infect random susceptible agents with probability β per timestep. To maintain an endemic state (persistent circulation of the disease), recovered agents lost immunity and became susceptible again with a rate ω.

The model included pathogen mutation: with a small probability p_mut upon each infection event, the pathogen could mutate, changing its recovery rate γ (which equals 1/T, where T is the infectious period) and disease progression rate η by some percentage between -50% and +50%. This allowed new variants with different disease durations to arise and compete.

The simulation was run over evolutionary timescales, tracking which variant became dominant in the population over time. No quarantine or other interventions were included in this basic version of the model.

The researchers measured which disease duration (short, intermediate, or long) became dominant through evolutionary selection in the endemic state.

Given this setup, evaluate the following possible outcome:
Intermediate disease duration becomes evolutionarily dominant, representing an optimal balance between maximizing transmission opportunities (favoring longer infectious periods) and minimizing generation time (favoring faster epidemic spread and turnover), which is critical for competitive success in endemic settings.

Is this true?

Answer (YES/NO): NO